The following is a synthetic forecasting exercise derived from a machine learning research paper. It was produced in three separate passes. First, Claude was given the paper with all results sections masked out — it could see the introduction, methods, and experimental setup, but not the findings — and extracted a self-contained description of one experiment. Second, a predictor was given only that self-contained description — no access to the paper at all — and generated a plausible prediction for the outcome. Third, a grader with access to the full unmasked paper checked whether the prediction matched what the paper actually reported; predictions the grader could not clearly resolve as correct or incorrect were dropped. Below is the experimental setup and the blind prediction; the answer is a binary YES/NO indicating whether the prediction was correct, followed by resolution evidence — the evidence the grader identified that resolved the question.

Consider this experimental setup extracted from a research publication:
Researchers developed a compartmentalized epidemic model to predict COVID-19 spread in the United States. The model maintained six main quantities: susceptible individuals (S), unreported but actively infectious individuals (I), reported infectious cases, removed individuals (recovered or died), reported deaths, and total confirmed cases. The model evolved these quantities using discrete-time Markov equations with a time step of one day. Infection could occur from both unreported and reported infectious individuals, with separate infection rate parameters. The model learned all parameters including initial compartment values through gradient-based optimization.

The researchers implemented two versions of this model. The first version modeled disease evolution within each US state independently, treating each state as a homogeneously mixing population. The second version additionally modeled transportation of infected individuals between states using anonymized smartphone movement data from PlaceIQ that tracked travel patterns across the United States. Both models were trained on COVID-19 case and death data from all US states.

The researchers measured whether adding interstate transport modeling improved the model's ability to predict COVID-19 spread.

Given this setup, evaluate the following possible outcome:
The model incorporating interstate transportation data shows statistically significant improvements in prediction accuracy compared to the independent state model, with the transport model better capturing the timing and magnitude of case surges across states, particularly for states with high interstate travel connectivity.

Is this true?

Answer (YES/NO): NO